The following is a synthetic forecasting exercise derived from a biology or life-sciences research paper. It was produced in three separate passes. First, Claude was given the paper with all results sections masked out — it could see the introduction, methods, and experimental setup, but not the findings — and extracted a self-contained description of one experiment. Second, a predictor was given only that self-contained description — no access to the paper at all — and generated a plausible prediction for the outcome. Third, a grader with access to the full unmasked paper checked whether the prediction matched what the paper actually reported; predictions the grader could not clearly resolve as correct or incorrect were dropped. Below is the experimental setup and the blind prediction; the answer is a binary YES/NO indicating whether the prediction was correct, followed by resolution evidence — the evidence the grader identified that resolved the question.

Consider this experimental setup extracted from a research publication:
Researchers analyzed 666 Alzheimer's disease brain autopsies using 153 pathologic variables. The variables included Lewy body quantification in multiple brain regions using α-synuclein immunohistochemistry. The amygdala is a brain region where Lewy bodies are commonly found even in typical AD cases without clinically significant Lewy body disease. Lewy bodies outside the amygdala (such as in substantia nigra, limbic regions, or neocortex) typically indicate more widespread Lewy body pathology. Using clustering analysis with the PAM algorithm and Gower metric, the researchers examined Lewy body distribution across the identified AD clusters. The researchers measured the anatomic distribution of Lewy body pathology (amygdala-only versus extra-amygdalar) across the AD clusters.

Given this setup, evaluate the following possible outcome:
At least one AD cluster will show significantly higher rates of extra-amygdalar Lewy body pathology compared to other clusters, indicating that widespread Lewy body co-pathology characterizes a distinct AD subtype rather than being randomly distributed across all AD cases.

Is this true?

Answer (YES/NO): YES